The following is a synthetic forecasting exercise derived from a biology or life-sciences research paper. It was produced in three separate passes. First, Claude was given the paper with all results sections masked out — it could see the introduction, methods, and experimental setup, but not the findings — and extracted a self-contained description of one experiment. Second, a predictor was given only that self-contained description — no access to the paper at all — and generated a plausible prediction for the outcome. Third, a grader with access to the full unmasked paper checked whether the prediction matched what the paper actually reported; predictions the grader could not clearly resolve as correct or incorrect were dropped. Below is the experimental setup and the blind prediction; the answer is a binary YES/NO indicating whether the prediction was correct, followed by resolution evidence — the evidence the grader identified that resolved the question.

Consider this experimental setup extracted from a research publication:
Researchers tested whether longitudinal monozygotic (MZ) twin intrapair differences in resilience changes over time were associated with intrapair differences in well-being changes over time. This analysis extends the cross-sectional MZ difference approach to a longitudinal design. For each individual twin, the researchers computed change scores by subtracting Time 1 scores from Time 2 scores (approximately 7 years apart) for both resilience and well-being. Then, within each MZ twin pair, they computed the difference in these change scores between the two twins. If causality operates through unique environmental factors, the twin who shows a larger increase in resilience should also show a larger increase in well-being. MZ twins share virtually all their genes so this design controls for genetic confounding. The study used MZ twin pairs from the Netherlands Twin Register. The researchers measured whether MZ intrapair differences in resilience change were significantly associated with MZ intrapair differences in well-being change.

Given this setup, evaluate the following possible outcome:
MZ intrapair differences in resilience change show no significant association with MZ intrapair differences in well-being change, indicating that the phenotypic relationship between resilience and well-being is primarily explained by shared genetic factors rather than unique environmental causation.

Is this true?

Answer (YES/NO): NO